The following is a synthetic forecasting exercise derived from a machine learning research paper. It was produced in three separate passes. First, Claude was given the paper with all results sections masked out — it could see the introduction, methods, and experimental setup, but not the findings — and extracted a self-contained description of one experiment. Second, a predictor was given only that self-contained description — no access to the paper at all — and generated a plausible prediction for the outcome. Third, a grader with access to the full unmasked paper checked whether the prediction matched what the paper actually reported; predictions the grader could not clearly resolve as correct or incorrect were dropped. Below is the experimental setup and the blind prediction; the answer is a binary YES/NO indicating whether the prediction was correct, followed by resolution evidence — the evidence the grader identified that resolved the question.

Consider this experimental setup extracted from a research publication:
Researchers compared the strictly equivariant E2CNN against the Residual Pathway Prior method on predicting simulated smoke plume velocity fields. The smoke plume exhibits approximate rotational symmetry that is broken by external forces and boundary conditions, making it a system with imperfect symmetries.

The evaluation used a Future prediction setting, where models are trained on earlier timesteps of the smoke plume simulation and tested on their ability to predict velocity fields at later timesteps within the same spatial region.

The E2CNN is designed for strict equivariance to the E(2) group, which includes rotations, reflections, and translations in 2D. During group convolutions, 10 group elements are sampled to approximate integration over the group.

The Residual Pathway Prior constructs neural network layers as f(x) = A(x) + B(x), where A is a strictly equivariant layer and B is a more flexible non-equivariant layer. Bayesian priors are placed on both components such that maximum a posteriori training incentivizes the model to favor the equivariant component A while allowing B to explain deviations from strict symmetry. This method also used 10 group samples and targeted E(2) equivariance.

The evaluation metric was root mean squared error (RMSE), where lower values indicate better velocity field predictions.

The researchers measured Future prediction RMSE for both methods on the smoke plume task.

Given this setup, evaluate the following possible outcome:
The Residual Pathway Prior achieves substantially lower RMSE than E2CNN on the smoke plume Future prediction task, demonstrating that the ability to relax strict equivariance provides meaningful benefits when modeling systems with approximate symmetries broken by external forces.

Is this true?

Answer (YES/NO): NO